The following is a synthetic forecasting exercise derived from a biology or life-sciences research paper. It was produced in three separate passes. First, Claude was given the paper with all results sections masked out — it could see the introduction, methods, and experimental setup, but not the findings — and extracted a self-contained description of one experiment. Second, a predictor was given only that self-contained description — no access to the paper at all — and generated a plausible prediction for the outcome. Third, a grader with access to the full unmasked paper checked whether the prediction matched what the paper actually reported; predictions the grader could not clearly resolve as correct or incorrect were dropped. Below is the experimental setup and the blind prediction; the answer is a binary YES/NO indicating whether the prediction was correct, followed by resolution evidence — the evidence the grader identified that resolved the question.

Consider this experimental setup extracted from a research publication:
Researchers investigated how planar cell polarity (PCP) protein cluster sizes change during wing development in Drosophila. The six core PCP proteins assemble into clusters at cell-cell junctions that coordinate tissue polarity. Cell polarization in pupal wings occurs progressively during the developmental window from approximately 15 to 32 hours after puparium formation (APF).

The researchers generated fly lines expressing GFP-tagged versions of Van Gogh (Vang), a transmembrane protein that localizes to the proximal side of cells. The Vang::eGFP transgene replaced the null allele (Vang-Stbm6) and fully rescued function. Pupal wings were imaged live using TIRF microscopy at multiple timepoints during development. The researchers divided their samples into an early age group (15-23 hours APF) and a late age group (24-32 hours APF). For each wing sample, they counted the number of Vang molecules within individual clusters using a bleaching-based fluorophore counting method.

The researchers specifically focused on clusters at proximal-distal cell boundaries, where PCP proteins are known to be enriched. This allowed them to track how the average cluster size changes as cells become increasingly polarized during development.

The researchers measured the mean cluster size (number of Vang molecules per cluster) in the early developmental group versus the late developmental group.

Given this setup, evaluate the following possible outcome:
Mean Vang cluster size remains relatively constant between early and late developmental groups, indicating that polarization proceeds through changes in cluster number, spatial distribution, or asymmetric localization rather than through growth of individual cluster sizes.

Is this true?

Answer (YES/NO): NO